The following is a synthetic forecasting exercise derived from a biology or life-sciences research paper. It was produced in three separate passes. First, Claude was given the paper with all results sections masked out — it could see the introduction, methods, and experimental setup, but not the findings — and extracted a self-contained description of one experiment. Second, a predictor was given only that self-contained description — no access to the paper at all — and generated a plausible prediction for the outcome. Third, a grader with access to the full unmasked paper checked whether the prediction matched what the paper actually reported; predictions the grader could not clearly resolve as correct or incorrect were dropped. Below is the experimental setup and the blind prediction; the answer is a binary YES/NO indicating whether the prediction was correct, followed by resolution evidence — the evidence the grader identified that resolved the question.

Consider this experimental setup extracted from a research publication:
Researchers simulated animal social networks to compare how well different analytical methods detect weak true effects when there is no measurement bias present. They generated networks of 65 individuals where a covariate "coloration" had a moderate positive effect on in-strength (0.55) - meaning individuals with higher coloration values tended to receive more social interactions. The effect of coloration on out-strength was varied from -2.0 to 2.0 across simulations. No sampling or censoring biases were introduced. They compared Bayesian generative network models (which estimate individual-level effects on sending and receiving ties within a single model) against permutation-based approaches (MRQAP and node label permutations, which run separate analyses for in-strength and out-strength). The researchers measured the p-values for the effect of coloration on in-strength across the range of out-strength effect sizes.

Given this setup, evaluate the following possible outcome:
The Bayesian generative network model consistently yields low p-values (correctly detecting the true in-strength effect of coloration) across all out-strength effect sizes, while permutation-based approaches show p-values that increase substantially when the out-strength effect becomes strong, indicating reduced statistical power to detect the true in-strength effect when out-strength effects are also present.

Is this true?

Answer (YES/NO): NO